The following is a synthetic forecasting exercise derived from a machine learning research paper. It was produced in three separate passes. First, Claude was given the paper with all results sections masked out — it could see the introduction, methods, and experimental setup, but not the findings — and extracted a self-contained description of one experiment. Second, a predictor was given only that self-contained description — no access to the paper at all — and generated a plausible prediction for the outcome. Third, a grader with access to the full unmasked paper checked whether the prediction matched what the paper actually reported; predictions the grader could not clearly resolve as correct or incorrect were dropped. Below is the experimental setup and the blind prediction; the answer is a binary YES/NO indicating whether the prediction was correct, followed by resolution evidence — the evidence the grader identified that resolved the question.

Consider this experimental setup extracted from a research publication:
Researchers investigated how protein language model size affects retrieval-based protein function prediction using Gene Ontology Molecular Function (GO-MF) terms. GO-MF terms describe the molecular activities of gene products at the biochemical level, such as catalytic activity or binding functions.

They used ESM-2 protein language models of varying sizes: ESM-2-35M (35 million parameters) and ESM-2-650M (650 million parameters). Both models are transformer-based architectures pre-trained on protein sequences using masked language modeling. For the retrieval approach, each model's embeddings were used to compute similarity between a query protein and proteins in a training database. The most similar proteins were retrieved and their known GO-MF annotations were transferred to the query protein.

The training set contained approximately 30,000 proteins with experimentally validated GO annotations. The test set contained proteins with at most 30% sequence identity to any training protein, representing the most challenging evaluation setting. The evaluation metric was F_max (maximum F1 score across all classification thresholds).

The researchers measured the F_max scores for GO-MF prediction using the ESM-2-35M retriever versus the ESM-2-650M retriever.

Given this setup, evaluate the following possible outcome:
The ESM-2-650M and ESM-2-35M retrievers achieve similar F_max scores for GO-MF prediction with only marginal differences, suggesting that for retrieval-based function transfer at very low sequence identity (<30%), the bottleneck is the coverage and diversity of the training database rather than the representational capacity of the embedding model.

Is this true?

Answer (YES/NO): NO